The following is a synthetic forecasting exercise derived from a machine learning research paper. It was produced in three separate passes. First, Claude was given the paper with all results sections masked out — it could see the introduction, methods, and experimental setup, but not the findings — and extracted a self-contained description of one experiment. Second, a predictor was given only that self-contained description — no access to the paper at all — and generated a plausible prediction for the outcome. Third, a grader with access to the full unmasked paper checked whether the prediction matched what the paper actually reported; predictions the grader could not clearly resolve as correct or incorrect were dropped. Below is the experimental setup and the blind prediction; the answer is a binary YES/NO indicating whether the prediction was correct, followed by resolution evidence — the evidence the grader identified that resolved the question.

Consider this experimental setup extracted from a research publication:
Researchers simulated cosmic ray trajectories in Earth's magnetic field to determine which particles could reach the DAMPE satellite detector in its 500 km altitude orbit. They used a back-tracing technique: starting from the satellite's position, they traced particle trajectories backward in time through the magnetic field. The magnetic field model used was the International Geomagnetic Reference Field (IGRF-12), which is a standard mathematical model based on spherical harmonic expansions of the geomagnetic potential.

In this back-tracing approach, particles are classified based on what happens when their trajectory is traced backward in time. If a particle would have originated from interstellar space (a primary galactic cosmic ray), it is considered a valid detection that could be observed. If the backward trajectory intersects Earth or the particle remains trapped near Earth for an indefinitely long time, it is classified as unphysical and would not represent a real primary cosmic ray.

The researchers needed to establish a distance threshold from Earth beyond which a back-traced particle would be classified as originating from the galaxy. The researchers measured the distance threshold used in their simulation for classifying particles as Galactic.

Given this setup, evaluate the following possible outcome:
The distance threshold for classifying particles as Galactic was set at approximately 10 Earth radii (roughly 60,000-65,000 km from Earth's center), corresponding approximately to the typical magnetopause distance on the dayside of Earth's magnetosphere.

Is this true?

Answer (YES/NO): YES